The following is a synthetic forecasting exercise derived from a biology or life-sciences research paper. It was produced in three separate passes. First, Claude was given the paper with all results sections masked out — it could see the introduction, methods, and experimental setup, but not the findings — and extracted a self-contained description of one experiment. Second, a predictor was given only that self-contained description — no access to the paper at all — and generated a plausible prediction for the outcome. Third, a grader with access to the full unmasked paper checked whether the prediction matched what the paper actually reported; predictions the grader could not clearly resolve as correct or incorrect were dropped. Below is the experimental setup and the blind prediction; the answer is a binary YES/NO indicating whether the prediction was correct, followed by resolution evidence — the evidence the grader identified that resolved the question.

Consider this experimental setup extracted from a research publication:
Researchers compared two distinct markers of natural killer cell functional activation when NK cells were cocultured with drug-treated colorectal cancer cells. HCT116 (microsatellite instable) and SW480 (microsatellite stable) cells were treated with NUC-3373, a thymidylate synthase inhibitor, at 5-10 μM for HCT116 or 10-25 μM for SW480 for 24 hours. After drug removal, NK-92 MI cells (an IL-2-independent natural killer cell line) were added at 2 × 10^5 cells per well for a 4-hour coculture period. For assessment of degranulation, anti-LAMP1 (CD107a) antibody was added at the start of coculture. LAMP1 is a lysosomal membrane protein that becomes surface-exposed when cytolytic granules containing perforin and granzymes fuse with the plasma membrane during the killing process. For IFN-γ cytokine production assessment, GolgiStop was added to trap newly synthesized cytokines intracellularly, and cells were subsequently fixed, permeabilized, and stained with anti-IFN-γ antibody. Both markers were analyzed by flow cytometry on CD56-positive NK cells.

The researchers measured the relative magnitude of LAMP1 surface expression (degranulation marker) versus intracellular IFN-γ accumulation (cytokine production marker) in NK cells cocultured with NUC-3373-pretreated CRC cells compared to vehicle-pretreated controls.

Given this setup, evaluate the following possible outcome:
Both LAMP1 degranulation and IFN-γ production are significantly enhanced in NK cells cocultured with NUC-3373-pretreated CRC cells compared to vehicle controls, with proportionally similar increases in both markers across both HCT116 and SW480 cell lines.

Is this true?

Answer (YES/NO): NO